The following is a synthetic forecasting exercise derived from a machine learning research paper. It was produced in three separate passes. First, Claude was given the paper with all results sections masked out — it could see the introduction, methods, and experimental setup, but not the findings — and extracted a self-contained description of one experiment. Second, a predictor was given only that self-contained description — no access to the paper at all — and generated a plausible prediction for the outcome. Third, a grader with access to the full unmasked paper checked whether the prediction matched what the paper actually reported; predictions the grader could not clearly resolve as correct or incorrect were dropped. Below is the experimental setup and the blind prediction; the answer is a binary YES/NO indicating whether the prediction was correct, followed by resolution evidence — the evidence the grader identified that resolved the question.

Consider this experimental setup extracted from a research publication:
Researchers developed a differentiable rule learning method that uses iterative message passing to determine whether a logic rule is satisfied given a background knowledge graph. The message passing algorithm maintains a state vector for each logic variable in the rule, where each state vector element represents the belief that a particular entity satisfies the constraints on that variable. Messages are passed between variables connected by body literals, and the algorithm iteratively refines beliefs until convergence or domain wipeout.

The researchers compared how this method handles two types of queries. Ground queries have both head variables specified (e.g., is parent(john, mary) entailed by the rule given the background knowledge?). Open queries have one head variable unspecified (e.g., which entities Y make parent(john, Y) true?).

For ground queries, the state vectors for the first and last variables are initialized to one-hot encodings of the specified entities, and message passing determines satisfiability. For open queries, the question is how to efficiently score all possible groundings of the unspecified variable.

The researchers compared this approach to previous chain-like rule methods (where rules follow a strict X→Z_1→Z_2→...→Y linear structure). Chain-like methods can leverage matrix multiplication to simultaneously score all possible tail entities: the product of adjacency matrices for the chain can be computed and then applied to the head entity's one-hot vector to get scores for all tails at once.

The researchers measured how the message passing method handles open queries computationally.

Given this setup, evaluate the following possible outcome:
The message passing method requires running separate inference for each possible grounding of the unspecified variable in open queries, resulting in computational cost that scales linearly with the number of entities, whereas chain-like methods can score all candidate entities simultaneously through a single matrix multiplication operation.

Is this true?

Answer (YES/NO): YES